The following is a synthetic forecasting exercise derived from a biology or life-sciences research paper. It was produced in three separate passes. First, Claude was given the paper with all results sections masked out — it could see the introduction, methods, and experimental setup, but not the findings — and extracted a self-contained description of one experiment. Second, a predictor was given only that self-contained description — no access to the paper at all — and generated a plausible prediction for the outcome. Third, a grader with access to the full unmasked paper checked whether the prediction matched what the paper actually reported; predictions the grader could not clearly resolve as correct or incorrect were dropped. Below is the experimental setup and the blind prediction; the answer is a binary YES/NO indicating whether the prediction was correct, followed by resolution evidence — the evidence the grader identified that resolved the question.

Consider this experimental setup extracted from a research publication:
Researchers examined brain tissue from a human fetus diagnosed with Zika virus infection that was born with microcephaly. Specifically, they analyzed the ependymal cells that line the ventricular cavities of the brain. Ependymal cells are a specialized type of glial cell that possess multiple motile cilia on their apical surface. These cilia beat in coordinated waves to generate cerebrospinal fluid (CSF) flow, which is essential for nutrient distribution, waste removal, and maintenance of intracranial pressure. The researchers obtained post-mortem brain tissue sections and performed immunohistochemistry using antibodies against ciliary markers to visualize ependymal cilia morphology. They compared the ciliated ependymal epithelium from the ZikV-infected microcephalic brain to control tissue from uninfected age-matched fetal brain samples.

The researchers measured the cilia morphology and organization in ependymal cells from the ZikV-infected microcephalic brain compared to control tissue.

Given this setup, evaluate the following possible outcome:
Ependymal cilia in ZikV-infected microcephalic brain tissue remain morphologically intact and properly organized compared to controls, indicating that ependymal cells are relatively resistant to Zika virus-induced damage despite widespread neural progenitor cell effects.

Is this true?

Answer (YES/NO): NO